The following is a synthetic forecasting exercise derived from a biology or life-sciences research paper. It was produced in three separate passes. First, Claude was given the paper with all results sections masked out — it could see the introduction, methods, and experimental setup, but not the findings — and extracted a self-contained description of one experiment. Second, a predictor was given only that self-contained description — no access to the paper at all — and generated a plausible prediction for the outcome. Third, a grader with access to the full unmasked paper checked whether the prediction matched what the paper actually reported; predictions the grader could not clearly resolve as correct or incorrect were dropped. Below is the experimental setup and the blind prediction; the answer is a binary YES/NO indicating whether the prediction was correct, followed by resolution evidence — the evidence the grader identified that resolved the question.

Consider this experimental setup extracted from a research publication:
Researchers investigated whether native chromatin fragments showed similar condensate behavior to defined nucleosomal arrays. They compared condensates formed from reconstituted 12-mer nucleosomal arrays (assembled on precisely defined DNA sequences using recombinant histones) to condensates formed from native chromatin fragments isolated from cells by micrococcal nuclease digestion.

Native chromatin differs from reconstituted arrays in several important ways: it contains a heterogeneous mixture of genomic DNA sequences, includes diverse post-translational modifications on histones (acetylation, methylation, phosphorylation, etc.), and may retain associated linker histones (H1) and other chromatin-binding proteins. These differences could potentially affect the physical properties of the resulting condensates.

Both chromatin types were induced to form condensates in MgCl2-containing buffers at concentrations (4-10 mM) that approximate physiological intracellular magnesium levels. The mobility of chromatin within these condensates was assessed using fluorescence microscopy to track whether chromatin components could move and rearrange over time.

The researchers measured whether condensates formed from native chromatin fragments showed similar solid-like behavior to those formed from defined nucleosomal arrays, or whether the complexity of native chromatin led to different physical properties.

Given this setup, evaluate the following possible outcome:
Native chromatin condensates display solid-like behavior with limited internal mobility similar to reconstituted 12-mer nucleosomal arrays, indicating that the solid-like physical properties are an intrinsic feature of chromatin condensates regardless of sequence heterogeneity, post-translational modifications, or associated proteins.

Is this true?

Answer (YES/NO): YES